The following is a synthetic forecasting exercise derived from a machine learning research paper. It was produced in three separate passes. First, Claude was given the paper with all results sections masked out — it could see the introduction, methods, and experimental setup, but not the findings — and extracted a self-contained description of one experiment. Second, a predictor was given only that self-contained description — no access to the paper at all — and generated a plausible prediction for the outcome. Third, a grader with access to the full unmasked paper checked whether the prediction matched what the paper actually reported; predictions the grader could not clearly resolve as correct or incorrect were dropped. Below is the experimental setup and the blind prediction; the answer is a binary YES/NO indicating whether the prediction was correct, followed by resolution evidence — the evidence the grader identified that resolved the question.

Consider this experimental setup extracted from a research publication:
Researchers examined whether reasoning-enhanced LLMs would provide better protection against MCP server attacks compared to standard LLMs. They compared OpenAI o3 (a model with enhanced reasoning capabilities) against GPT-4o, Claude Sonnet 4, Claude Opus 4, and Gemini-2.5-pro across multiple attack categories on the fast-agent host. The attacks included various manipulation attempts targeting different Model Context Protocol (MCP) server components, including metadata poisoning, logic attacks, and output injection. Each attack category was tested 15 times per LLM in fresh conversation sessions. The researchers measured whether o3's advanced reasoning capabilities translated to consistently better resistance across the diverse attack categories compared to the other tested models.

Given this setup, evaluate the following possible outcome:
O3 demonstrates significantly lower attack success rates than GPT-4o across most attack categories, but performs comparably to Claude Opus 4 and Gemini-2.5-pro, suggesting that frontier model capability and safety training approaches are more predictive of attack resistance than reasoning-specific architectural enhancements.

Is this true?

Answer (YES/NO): NO